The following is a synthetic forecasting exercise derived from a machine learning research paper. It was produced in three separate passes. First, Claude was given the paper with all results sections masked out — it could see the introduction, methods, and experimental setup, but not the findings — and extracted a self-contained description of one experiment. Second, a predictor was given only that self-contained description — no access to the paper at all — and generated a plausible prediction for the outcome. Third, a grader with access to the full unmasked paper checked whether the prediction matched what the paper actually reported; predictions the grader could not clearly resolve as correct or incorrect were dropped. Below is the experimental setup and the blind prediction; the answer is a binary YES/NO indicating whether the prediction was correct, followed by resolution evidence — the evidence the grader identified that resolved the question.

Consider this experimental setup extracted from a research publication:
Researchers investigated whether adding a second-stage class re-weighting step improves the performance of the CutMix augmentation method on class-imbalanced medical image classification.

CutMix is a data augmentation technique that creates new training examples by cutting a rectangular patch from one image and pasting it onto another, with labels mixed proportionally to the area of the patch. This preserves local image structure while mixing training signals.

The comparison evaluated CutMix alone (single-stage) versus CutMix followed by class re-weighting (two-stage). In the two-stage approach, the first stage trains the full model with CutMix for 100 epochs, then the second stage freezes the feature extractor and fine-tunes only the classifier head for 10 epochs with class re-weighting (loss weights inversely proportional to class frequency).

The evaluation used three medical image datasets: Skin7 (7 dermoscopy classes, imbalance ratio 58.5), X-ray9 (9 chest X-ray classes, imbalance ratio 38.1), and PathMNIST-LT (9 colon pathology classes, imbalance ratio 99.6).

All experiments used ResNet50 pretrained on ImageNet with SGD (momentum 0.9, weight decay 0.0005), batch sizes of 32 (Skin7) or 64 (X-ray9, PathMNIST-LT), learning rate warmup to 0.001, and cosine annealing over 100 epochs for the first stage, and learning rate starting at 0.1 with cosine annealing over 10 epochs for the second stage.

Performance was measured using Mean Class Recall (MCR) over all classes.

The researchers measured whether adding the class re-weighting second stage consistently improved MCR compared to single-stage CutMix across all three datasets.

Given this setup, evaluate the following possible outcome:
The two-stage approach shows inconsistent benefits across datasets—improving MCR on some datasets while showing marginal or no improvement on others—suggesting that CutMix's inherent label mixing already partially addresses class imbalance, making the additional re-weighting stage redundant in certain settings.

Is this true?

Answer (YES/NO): NO